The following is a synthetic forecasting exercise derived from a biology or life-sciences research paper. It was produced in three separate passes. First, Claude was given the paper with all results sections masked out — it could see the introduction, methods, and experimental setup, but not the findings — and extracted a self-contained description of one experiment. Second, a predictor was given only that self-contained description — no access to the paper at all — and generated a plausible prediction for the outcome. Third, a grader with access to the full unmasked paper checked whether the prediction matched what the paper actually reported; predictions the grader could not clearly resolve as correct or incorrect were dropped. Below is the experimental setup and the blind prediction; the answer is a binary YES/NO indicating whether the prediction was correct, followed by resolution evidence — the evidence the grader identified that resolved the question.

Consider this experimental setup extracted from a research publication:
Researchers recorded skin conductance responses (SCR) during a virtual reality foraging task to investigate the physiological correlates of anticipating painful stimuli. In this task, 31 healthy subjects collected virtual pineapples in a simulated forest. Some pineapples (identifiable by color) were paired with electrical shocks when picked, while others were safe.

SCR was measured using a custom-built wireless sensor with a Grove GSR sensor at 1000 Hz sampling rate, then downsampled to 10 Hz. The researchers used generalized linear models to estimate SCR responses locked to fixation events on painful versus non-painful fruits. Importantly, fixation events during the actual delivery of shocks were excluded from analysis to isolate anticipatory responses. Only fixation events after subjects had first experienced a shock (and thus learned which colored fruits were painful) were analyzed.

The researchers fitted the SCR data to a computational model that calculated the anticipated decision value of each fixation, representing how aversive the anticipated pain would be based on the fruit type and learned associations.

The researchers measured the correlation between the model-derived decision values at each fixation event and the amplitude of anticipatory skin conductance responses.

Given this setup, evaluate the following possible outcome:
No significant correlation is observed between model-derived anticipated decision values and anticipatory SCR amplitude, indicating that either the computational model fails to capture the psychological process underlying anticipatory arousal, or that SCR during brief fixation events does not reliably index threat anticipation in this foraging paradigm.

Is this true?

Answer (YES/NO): NO